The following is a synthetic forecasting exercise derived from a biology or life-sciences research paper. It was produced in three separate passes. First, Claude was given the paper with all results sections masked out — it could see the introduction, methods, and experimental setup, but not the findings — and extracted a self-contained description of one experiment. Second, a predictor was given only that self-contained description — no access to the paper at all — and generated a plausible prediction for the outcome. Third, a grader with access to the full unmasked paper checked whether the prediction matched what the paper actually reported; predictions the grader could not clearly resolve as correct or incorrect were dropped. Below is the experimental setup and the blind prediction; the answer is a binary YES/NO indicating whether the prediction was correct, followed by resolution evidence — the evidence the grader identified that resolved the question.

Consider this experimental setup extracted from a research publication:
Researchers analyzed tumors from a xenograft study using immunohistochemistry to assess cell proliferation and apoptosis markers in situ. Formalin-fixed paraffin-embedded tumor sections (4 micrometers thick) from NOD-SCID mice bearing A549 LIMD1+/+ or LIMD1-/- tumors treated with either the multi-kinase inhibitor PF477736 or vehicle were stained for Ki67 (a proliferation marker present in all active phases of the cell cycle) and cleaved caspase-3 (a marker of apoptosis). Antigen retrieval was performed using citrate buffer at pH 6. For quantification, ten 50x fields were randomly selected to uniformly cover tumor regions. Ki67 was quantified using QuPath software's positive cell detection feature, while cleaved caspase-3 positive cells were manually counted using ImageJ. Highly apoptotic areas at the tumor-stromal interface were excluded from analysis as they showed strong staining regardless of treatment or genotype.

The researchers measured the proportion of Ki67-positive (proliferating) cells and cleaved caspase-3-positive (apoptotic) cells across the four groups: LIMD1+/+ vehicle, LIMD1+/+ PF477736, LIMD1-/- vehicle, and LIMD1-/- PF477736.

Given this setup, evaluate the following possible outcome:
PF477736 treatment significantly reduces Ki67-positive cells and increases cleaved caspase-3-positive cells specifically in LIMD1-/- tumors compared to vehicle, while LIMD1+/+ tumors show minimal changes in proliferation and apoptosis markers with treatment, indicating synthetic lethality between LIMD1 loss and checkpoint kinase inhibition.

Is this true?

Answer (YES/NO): NO